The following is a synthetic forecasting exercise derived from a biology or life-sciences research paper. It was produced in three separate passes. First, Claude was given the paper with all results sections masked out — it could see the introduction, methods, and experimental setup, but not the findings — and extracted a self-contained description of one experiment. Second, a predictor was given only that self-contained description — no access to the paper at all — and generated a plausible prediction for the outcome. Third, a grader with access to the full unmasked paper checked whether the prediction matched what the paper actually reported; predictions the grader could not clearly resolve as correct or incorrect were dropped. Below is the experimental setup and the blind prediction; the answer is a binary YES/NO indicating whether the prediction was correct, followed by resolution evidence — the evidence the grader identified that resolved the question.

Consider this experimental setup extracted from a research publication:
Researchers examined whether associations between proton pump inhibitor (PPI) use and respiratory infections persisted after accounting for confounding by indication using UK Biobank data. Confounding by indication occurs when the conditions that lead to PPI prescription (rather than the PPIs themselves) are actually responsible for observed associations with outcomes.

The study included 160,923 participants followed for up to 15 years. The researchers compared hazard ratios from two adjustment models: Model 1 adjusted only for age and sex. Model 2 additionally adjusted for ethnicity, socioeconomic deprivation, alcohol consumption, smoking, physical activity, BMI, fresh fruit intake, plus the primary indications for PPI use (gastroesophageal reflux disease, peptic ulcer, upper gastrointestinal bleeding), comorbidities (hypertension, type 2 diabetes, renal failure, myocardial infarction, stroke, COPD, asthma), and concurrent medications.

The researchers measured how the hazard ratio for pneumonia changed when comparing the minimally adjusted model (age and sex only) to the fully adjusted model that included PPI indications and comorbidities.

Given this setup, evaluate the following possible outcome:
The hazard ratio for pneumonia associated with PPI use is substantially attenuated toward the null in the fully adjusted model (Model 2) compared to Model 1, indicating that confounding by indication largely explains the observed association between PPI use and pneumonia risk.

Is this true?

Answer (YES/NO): NO